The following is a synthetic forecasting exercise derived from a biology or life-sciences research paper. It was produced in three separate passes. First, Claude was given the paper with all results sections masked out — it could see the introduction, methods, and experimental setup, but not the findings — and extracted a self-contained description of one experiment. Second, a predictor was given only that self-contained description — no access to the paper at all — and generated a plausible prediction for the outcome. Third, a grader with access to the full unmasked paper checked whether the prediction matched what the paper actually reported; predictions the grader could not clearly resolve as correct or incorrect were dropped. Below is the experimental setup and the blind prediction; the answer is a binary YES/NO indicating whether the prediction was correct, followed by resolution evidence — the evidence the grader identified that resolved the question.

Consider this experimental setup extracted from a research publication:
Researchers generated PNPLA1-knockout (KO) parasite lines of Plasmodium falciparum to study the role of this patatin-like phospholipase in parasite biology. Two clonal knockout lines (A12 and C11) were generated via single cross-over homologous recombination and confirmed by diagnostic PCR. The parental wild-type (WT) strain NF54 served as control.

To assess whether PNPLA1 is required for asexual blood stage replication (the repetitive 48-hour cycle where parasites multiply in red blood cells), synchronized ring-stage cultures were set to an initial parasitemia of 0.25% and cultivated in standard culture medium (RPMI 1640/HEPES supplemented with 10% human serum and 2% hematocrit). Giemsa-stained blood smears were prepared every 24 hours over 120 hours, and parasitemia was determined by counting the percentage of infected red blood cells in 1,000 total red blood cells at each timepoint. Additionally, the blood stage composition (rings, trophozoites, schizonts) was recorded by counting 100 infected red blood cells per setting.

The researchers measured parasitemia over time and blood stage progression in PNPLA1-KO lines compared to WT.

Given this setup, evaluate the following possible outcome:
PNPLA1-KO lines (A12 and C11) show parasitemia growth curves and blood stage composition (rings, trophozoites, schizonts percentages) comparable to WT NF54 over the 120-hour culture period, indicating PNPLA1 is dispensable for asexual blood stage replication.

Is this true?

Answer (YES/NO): YES